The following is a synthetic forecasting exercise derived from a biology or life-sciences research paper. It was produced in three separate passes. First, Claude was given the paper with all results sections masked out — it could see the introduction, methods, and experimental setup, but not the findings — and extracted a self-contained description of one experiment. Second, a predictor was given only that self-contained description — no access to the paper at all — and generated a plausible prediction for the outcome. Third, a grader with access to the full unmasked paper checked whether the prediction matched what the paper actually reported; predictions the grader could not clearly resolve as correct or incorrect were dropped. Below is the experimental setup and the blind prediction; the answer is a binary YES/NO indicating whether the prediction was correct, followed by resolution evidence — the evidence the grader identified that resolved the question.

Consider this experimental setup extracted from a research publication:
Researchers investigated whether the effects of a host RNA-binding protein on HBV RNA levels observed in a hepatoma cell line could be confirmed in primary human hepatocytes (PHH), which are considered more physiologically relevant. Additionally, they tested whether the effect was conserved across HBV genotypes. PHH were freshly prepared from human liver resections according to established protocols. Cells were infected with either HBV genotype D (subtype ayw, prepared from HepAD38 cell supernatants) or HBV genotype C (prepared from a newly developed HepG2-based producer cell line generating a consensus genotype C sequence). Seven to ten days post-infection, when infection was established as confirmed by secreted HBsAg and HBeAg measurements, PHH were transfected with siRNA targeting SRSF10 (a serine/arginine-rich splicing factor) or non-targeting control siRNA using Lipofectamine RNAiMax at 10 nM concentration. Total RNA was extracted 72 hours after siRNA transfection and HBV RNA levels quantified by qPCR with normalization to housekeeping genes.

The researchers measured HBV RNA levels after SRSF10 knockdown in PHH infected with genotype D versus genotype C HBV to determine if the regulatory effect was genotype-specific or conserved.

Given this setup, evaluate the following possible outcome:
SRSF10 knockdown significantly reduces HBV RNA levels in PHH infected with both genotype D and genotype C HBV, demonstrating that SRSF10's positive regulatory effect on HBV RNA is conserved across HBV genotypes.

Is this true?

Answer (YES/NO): NO